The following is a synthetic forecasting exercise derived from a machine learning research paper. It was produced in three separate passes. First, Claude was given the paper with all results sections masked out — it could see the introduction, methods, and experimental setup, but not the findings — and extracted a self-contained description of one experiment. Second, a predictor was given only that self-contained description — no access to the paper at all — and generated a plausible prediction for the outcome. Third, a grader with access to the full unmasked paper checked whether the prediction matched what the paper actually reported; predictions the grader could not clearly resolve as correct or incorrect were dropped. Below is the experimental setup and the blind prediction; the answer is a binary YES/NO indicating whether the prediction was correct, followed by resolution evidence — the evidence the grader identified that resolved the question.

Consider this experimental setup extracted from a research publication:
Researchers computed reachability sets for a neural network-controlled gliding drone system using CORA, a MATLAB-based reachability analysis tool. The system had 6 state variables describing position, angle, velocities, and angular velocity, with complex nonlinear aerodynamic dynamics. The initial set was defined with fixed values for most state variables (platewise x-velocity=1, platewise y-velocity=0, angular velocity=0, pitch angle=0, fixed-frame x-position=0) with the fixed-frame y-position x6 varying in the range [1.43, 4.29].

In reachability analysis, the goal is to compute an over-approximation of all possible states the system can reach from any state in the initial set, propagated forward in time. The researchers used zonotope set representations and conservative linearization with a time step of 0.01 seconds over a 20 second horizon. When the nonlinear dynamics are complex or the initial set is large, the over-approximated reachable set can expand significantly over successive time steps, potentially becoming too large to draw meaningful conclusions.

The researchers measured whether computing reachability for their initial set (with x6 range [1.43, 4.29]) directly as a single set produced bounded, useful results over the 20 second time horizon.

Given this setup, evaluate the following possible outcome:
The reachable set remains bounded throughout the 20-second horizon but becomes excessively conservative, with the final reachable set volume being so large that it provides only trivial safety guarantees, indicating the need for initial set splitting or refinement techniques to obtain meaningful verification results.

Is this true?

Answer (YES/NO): NO